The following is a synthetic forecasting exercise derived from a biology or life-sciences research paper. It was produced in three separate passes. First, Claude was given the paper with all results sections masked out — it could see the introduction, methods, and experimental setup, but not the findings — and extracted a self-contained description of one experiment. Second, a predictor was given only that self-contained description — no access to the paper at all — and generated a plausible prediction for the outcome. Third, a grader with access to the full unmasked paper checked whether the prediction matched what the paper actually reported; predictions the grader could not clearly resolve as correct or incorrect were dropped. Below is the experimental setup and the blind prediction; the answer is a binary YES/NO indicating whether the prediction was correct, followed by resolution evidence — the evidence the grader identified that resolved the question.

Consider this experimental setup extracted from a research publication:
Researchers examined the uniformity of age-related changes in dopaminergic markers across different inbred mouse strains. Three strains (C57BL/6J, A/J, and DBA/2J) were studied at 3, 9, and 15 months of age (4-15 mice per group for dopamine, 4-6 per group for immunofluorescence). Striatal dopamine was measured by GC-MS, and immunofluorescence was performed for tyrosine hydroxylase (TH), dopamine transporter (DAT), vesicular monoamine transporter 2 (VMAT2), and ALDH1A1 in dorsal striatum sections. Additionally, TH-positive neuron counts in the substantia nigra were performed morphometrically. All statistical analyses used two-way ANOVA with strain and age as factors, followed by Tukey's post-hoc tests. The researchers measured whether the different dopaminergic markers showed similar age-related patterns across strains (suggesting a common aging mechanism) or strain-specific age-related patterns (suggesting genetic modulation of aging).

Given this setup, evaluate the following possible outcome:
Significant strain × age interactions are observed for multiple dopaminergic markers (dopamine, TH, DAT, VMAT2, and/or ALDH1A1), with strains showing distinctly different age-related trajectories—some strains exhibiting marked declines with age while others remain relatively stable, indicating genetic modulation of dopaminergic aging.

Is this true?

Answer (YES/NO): YES